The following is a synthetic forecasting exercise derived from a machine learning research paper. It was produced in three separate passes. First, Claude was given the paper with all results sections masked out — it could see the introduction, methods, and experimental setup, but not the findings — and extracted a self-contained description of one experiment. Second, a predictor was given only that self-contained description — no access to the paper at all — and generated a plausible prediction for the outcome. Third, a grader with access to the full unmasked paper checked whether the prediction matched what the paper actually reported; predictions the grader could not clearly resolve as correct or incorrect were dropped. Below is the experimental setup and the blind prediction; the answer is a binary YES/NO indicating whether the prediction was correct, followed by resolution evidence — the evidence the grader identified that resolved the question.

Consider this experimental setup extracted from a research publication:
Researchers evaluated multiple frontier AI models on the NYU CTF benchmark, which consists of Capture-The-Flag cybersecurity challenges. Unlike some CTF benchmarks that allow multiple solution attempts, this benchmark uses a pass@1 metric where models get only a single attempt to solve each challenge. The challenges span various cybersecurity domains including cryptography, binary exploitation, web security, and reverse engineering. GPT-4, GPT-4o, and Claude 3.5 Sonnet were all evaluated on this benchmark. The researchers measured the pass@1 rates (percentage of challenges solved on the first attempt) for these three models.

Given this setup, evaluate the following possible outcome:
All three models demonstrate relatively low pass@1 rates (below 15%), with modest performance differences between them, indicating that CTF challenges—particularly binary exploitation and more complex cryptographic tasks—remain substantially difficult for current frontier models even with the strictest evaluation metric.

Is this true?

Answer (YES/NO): YES